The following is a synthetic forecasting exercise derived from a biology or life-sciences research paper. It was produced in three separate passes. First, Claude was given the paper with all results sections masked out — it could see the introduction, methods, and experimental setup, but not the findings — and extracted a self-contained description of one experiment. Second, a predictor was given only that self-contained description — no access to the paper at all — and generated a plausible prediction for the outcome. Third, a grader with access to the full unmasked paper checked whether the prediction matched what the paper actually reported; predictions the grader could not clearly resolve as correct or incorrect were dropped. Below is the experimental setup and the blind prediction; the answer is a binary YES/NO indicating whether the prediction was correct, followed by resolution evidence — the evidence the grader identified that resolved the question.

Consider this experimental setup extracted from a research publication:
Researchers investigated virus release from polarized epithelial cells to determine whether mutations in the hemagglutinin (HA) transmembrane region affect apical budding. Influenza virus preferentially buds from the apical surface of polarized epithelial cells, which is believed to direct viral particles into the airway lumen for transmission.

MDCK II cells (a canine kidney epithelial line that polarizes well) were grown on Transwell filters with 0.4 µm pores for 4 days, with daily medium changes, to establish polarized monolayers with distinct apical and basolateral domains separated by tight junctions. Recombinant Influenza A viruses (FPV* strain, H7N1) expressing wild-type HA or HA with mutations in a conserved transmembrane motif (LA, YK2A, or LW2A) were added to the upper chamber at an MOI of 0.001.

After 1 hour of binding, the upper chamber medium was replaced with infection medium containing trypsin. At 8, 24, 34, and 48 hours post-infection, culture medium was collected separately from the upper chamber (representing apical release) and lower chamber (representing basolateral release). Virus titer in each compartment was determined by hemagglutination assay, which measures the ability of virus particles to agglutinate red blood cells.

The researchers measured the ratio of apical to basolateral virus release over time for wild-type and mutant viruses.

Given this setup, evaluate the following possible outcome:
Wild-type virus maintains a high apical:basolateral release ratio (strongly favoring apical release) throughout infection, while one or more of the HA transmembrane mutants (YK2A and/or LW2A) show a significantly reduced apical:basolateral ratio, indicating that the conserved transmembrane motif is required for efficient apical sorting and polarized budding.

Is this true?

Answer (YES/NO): NO